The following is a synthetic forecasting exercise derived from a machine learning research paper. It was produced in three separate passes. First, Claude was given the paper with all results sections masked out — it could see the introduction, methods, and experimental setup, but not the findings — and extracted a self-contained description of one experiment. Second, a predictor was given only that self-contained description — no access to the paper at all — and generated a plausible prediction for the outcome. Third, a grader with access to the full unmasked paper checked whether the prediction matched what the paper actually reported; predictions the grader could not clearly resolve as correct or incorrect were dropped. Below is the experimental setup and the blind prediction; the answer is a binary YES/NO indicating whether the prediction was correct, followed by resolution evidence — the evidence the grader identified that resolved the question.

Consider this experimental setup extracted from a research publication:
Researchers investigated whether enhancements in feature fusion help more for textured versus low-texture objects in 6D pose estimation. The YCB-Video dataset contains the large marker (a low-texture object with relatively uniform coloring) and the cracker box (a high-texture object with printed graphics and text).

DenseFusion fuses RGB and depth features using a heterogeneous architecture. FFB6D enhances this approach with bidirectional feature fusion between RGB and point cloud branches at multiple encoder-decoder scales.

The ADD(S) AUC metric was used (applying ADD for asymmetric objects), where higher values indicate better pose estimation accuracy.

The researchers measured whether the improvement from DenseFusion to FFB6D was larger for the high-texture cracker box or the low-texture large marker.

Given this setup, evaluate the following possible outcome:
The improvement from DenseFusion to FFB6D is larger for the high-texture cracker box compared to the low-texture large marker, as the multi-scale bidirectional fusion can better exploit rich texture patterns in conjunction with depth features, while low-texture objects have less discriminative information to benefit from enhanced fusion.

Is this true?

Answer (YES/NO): YES